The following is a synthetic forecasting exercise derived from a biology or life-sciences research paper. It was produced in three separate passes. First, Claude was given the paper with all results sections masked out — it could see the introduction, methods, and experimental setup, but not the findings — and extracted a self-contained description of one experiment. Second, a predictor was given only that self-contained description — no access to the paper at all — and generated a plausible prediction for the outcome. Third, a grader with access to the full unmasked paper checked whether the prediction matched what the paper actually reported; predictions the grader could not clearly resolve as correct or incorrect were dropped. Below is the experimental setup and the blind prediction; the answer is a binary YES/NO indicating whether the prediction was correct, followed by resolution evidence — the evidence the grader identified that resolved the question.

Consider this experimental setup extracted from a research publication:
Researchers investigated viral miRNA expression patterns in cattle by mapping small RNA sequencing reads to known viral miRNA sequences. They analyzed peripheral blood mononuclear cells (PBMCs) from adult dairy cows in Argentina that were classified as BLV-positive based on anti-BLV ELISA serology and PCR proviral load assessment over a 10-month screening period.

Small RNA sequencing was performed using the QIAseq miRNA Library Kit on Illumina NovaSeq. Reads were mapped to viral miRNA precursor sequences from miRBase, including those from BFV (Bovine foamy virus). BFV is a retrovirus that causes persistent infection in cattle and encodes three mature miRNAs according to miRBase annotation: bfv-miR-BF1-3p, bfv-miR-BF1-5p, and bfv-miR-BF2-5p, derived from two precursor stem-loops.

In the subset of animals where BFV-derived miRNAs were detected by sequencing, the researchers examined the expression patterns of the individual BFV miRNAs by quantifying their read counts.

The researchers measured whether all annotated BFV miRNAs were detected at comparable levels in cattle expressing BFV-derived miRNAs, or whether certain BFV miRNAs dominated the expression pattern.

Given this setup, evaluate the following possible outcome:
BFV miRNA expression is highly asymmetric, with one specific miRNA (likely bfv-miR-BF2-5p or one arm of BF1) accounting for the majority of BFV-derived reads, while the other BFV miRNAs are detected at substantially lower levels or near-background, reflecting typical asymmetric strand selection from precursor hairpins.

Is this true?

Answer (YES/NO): NO